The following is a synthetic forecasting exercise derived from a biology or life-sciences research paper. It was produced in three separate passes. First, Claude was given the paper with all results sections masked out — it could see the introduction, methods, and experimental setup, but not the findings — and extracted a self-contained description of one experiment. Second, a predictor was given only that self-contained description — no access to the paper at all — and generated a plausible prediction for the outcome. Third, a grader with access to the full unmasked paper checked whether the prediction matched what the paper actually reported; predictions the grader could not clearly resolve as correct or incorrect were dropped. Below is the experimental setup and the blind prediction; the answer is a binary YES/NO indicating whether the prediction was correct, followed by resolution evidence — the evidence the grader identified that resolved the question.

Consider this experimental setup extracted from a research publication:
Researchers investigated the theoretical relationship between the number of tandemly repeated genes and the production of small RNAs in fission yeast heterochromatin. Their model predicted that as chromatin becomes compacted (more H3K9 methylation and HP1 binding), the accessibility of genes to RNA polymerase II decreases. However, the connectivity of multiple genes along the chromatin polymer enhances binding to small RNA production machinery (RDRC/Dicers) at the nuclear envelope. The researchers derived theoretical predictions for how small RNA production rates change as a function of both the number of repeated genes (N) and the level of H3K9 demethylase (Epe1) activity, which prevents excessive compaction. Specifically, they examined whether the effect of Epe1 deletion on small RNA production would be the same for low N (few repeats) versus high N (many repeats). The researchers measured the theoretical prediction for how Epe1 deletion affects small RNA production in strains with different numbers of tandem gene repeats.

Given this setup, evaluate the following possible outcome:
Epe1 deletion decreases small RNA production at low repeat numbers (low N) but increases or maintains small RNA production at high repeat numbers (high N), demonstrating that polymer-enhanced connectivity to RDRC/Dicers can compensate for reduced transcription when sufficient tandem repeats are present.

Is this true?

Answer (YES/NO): NO